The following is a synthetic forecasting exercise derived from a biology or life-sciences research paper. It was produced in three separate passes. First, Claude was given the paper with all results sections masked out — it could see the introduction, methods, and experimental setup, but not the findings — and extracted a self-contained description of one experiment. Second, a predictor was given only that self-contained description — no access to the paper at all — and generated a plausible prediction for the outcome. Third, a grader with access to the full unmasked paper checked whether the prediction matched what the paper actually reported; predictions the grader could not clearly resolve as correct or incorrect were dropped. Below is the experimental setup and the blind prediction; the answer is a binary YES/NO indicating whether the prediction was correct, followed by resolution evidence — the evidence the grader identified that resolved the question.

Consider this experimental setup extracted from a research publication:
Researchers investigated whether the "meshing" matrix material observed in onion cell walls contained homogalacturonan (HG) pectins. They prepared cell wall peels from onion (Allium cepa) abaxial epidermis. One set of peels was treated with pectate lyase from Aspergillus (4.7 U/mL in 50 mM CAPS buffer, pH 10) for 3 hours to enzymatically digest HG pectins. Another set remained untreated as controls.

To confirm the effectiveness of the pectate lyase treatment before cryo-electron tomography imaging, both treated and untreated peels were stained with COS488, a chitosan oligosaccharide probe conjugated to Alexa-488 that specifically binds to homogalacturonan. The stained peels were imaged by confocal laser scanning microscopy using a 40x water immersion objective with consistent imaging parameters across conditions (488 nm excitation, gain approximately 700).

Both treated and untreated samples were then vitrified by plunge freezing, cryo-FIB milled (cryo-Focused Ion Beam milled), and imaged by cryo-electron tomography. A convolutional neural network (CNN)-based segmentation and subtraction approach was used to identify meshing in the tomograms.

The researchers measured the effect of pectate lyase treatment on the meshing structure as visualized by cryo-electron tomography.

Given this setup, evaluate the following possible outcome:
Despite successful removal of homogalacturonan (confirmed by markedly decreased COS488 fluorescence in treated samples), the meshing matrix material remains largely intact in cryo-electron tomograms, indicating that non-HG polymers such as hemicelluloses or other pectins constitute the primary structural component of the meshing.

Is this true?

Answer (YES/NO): NO